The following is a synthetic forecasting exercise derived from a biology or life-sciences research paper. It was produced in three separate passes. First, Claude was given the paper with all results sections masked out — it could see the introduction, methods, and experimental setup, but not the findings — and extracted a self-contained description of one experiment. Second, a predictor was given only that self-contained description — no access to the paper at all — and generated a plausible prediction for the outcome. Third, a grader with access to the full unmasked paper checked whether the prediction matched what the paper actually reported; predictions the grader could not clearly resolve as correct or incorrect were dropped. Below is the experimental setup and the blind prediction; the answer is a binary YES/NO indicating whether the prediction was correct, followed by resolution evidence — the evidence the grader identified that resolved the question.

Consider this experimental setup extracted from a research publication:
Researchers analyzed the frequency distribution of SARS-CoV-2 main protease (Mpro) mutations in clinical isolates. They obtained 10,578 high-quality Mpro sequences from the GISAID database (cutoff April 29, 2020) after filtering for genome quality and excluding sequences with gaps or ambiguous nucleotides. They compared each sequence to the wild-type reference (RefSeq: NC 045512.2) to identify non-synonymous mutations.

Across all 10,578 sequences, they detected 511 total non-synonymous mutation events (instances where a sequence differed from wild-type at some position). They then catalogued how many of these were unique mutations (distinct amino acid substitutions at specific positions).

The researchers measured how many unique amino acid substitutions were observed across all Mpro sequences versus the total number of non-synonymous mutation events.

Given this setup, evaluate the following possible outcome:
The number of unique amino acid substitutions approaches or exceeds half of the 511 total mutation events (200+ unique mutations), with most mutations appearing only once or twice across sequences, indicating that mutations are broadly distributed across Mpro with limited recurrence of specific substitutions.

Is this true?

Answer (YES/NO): NO